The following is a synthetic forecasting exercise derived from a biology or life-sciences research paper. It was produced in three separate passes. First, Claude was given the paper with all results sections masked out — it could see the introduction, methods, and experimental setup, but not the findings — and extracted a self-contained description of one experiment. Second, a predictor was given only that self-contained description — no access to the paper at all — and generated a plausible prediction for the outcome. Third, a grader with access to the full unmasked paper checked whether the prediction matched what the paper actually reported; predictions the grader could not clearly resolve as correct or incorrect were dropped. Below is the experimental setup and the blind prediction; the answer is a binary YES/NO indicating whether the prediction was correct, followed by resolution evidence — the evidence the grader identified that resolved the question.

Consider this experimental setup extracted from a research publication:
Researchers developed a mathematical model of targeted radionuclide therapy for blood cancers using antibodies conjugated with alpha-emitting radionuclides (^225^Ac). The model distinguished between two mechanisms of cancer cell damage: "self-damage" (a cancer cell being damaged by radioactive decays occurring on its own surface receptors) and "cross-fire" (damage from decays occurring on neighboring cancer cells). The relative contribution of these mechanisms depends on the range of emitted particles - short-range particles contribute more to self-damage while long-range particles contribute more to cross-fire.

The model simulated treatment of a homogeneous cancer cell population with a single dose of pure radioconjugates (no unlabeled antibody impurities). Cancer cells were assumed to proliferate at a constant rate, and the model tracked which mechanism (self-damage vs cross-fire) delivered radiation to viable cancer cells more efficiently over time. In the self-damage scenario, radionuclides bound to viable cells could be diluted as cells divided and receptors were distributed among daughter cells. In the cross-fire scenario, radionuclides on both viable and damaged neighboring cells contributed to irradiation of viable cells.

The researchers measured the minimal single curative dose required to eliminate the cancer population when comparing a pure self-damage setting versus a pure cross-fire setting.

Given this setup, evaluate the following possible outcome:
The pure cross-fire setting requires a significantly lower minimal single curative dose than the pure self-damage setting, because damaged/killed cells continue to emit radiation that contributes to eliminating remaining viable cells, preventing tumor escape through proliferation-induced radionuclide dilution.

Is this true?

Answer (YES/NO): YES